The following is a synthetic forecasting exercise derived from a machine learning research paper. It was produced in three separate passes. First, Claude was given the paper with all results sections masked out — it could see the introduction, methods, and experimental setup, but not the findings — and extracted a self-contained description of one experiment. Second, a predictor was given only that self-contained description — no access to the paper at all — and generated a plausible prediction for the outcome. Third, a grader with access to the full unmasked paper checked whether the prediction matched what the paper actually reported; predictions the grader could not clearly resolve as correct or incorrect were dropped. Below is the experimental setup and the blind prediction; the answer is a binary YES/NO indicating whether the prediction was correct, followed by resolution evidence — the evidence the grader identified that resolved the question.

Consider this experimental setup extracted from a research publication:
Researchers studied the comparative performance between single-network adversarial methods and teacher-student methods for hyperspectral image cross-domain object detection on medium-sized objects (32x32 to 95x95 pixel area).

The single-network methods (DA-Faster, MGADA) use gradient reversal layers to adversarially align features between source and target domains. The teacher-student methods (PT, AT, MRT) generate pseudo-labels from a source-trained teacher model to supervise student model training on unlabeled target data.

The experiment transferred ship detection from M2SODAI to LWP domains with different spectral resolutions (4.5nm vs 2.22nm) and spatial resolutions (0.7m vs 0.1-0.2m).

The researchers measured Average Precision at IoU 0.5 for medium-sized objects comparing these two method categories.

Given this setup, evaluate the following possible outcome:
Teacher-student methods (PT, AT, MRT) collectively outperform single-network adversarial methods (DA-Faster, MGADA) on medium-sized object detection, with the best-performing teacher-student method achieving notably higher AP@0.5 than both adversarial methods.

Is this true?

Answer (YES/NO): NO